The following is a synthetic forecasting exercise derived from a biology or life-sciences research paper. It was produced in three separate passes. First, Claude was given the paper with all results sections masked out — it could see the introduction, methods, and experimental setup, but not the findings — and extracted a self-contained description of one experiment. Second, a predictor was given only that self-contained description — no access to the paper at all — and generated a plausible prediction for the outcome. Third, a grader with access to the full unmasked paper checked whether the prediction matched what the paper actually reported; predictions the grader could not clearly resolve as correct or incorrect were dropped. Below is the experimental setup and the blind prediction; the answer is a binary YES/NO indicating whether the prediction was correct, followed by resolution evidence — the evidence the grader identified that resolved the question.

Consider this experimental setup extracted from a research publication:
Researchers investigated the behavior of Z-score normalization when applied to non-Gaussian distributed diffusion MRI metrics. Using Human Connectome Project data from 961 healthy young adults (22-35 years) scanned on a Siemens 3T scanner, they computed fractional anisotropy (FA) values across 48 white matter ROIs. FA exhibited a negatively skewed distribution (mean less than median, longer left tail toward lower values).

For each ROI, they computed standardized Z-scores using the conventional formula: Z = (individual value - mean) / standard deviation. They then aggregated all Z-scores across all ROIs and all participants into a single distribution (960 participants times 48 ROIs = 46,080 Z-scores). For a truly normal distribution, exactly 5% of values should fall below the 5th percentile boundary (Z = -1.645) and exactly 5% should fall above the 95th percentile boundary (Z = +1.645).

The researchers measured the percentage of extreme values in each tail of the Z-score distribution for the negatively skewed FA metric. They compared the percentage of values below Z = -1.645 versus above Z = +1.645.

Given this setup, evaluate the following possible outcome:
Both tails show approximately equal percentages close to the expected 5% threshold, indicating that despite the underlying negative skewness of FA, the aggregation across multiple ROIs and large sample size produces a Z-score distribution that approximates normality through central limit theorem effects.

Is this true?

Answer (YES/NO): NO